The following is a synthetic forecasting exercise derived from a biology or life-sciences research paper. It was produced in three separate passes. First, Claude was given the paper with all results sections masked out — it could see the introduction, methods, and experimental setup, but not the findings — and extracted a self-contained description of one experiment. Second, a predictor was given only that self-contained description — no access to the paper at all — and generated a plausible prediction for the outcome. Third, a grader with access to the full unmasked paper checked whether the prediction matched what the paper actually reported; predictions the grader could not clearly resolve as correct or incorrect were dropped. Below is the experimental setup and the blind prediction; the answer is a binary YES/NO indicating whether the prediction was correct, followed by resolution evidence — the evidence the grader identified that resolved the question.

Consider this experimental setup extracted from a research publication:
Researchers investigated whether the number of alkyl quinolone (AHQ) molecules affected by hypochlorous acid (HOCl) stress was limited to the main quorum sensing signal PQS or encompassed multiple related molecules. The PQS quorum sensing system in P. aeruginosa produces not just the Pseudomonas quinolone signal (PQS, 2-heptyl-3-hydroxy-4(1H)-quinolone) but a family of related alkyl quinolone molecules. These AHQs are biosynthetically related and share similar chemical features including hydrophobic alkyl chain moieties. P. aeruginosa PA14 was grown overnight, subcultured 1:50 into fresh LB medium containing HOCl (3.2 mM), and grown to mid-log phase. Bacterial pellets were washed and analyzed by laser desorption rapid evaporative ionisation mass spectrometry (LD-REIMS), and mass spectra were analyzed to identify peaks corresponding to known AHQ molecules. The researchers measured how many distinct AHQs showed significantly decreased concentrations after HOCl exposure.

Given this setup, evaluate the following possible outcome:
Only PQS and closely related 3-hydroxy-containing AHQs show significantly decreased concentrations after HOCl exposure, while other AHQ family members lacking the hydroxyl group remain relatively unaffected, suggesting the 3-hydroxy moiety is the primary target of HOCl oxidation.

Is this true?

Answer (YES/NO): NO